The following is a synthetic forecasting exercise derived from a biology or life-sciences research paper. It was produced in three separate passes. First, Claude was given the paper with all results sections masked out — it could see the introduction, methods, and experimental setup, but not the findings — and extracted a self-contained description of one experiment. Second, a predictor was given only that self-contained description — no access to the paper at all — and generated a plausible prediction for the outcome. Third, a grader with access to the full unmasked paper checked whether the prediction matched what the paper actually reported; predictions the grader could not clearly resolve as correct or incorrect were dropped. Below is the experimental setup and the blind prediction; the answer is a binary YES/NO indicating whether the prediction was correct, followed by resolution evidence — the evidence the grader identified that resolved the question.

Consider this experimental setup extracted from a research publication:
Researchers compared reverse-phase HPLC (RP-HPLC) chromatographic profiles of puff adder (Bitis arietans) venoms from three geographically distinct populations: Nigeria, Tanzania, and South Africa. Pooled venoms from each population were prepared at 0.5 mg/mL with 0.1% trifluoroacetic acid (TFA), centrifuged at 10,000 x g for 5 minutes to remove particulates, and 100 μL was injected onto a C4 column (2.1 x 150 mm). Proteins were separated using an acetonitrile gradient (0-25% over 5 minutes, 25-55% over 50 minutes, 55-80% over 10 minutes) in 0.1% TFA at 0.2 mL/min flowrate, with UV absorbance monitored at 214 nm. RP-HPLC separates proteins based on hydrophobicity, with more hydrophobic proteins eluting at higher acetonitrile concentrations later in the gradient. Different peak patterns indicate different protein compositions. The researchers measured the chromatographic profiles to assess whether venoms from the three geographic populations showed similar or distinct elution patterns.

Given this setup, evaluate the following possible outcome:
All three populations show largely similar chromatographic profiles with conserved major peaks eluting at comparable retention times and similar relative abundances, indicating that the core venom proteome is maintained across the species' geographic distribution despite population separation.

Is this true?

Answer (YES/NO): NO